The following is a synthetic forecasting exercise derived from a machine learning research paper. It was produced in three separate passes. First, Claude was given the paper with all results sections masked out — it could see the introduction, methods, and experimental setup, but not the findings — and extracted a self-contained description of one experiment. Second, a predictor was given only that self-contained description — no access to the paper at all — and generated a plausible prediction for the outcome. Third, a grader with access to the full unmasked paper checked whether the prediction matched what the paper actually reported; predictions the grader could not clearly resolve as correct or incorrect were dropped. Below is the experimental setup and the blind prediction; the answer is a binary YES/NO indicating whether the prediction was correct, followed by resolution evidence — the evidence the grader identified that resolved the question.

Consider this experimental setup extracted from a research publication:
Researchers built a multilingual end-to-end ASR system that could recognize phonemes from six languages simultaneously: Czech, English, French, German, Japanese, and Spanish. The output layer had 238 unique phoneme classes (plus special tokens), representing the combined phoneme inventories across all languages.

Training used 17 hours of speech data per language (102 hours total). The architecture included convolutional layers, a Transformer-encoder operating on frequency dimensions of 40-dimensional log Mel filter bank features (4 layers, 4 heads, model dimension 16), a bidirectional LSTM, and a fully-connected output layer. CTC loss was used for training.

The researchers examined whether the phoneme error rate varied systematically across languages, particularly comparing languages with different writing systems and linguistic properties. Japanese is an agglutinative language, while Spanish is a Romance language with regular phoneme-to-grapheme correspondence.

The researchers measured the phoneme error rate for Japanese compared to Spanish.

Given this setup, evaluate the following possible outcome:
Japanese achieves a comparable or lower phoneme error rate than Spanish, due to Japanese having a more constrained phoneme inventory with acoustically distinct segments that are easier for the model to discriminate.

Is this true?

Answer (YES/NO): NO